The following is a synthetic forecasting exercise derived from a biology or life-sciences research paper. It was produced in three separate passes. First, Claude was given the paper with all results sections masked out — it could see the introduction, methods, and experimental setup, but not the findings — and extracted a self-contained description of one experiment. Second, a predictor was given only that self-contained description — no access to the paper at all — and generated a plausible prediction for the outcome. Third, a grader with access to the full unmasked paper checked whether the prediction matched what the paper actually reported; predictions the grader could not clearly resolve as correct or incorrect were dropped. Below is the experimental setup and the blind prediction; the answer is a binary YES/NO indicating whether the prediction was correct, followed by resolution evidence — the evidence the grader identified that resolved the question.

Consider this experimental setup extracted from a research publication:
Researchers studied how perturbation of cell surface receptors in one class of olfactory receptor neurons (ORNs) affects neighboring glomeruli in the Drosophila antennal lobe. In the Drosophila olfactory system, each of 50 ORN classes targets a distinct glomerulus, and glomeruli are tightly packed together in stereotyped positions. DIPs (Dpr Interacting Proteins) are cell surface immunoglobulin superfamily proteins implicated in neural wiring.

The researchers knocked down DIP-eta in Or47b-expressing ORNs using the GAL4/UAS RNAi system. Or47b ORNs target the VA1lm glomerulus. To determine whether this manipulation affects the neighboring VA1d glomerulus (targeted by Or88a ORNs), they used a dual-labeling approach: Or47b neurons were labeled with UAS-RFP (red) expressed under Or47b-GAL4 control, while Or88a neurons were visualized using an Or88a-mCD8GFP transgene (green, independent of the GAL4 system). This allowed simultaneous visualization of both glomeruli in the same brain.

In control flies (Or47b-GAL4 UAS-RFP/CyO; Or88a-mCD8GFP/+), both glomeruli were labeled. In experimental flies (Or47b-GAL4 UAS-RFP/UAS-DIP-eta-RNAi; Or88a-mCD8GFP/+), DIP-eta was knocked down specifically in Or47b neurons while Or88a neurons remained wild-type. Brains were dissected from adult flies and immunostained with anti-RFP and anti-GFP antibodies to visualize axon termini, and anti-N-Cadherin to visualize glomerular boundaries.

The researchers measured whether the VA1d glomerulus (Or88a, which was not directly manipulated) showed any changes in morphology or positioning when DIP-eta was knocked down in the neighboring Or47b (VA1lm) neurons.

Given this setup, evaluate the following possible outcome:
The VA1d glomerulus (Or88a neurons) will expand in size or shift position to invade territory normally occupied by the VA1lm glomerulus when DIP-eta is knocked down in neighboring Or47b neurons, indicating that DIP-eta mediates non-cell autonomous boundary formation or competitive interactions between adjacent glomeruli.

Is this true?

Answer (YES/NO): NO